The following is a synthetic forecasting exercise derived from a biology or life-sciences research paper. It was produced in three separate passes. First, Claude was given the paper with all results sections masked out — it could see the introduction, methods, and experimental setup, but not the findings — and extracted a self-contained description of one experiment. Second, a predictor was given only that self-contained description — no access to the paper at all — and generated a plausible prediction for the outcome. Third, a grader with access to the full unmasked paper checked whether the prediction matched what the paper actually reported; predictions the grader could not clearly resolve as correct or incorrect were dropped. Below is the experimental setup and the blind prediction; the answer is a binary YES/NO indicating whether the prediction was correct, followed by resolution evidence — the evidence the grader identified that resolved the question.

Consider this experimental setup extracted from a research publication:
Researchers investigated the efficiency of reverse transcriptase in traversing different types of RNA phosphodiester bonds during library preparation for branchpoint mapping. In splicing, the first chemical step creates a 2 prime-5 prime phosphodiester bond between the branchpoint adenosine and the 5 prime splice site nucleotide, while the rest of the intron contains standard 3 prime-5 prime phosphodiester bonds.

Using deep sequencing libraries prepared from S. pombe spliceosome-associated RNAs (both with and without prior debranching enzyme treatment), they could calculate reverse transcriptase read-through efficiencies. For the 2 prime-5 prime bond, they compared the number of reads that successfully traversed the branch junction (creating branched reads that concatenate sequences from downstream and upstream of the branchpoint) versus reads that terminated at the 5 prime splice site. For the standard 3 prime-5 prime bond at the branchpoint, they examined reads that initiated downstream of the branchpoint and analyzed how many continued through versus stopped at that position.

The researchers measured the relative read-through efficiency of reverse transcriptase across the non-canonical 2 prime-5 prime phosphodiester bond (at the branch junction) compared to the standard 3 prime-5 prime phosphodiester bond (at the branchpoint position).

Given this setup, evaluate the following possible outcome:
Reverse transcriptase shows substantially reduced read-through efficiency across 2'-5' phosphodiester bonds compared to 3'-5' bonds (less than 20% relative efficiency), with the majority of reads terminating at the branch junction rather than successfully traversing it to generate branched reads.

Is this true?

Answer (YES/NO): YES